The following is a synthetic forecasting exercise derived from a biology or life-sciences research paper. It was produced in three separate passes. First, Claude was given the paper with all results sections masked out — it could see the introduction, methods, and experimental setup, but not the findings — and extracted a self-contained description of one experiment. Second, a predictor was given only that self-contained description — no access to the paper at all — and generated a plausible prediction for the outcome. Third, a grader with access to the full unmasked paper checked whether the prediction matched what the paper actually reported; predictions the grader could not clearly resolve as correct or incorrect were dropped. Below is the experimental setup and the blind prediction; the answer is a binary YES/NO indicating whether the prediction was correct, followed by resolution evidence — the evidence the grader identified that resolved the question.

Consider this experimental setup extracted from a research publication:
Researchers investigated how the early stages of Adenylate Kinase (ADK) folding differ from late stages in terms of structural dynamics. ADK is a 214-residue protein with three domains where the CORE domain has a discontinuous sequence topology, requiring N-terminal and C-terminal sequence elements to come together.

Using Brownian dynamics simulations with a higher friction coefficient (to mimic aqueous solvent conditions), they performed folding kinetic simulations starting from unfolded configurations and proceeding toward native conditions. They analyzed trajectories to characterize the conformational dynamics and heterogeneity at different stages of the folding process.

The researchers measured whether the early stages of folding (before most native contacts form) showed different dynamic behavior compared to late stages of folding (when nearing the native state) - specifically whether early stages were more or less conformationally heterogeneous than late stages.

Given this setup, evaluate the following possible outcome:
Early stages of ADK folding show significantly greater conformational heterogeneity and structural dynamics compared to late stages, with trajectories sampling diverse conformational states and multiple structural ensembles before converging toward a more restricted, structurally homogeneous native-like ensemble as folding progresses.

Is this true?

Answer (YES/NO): YES